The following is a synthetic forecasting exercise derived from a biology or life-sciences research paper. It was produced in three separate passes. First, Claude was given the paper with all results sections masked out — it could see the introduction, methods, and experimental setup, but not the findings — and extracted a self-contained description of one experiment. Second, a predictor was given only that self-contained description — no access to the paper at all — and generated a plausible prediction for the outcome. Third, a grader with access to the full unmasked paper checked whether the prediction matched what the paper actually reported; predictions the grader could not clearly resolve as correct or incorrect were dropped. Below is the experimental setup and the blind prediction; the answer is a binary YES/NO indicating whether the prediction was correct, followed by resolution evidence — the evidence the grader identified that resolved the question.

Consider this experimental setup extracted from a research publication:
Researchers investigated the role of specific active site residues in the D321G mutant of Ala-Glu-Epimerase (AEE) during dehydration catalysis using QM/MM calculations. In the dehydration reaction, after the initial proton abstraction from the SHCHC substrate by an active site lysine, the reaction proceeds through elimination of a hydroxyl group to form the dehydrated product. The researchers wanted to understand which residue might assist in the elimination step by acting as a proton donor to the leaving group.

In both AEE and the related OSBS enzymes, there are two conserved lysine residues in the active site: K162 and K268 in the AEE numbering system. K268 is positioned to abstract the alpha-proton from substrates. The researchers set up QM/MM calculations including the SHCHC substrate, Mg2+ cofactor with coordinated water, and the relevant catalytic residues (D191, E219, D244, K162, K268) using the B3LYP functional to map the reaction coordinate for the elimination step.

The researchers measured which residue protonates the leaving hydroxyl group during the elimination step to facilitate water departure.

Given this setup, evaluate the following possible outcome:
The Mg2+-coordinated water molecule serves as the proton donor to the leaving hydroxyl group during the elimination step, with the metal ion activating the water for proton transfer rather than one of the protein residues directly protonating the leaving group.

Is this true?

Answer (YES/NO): NO